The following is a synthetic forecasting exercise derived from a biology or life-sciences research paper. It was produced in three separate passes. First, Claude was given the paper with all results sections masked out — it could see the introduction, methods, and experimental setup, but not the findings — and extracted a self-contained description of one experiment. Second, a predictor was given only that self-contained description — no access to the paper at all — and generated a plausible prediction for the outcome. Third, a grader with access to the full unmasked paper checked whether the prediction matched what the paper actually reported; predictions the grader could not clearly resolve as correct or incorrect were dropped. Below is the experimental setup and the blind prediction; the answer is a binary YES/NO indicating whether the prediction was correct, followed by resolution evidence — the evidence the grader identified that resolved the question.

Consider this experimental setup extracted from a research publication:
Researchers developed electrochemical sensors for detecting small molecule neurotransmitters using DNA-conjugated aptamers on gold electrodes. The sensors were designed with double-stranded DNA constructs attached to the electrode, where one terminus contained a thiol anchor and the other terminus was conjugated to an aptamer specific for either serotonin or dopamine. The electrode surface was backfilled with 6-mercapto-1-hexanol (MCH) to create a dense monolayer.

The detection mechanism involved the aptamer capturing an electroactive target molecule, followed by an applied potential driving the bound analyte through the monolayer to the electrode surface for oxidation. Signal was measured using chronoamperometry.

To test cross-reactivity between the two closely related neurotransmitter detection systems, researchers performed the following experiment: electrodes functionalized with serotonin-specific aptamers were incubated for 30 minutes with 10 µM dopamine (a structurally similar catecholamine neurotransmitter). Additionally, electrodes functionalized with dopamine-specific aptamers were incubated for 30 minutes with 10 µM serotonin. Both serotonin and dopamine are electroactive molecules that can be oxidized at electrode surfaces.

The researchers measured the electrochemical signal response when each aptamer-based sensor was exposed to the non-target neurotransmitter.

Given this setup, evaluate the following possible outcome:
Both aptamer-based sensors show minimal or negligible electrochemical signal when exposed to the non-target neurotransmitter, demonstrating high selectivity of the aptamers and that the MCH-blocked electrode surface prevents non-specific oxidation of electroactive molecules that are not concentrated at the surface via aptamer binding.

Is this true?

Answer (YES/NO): YES